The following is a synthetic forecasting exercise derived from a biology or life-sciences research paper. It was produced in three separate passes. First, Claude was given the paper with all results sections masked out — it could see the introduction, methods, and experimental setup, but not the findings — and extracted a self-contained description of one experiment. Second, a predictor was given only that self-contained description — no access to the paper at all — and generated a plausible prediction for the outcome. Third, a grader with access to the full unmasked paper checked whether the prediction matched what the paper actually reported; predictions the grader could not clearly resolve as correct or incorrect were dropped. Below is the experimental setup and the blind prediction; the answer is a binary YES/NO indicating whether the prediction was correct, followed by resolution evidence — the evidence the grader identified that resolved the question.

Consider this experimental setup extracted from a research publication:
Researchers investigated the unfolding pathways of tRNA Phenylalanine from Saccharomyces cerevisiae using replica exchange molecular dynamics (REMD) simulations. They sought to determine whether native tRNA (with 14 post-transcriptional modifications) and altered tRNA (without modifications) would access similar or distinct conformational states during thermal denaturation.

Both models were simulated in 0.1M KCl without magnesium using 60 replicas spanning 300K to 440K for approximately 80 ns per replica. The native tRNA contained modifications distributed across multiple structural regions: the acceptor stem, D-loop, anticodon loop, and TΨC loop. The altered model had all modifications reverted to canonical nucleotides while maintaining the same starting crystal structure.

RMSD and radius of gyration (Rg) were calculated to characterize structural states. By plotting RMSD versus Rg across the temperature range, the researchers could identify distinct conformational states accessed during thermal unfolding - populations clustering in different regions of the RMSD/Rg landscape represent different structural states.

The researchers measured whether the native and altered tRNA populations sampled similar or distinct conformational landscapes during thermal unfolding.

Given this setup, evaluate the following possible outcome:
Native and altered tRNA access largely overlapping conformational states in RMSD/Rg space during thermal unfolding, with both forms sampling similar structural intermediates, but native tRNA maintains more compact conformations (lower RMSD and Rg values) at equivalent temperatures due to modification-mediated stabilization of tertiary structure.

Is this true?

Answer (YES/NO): NO